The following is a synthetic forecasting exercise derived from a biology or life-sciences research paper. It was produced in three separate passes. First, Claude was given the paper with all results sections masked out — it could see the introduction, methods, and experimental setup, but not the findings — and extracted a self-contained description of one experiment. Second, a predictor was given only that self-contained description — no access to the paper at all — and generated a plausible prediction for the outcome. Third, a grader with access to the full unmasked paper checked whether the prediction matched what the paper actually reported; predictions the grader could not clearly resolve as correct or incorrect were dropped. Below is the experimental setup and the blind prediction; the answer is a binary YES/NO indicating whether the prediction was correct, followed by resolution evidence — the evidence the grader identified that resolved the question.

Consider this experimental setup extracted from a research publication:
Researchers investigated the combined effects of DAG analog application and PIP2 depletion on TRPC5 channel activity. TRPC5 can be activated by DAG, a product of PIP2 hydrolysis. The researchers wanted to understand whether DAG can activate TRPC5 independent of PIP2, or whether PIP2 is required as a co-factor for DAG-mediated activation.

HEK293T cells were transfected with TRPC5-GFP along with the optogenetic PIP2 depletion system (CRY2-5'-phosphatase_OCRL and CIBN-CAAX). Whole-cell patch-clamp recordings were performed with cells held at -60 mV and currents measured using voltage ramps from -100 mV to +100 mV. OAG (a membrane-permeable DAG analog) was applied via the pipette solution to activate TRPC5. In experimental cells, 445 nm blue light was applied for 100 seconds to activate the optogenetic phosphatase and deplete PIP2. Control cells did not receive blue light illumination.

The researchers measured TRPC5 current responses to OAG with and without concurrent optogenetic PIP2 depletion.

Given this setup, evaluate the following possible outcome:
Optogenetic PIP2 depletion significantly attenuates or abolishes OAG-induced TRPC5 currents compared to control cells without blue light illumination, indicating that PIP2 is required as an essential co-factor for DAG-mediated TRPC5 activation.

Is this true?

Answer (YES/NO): YES